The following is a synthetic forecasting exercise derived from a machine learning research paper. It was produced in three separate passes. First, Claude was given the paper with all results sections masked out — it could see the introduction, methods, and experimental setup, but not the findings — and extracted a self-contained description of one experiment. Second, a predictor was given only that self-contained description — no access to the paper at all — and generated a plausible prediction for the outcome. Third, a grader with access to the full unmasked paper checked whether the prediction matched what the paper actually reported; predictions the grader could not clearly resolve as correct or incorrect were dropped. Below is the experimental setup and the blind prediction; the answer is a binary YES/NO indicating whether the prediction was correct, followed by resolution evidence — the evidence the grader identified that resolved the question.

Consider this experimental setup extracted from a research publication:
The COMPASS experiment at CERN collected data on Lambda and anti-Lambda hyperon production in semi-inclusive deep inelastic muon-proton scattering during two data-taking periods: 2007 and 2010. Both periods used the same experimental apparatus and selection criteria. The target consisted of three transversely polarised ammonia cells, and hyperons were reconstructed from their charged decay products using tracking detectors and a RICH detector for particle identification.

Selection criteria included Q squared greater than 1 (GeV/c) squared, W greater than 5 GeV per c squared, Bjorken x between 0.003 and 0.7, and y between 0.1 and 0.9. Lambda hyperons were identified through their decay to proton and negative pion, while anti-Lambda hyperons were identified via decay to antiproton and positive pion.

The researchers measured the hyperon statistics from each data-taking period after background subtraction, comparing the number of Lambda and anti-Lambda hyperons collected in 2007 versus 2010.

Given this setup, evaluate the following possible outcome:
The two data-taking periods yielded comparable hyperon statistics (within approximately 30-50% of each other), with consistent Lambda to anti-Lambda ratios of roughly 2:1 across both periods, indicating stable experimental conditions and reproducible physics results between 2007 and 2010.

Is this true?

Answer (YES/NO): NO